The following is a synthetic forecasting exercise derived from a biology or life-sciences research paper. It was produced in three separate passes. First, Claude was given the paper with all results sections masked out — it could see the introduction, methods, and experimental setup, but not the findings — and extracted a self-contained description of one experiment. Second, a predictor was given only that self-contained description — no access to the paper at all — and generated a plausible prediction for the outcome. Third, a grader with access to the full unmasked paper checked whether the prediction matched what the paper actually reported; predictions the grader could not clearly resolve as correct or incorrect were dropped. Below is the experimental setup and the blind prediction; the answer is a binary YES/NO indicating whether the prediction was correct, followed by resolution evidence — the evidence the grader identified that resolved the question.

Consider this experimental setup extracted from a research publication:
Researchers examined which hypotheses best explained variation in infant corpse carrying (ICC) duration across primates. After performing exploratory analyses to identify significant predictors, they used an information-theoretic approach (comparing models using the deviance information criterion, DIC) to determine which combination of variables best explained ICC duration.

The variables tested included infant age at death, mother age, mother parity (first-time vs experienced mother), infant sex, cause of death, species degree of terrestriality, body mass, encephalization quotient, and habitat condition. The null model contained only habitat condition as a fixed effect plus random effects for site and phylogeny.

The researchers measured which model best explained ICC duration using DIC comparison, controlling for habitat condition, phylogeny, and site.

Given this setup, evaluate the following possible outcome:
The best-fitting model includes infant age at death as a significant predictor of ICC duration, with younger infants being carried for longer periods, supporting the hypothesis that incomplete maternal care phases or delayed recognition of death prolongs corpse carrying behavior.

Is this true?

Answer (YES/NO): NO